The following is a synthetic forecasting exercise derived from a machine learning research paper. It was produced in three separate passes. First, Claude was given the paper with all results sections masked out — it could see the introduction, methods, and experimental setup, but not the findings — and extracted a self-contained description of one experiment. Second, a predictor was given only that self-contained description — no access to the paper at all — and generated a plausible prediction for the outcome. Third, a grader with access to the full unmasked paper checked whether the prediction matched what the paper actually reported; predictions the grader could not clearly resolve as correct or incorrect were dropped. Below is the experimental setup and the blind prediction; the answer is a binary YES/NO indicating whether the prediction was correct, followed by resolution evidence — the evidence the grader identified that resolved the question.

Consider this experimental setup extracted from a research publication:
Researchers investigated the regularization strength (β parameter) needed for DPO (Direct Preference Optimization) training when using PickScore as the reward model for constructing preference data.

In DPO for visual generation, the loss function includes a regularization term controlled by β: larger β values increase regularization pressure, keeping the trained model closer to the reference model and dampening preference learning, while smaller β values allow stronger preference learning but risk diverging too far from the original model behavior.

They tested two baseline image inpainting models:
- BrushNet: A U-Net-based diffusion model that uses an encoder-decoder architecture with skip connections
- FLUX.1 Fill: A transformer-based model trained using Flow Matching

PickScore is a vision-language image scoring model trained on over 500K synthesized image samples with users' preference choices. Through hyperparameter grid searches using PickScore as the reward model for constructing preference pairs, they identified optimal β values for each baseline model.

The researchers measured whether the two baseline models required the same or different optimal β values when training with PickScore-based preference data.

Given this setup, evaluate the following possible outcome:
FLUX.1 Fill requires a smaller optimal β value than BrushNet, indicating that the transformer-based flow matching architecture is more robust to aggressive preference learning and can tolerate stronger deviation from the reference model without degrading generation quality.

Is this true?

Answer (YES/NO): NO